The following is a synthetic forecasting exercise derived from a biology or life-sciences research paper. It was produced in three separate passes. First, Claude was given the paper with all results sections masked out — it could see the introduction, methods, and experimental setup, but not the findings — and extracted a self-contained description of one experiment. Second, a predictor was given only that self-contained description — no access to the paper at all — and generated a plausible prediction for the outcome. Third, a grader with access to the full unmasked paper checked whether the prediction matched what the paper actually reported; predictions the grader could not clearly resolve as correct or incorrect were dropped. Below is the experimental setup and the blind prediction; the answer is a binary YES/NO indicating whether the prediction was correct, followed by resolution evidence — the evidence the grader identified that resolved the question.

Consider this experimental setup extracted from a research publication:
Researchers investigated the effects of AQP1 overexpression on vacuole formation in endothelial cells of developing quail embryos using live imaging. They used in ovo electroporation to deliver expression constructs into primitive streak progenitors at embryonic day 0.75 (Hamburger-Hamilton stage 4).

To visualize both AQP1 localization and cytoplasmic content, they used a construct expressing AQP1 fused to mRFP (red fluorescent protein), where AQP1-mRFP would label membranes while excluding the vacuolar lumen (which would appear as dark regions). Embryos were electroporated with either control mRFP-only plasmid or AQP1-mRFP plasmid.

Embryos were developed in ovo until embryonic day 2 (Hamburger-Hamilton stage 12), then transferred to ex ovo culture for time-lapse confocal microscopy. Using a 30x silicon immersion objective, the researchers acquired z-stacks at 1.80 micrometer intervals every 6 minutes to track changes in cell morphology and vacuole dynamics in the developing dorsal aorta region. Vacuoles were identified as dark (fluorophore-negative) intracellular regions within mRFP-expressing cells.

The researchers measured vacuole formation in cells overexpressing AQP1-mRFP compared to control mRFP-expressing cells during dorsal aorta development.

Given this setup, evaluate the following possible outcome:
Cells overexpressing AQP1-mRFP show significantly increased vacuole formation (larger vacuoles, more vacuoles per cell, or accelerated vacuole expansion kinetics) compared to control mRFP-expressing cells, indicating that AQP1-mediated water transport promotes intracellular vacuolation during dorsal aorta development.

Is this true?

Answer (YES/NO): YES